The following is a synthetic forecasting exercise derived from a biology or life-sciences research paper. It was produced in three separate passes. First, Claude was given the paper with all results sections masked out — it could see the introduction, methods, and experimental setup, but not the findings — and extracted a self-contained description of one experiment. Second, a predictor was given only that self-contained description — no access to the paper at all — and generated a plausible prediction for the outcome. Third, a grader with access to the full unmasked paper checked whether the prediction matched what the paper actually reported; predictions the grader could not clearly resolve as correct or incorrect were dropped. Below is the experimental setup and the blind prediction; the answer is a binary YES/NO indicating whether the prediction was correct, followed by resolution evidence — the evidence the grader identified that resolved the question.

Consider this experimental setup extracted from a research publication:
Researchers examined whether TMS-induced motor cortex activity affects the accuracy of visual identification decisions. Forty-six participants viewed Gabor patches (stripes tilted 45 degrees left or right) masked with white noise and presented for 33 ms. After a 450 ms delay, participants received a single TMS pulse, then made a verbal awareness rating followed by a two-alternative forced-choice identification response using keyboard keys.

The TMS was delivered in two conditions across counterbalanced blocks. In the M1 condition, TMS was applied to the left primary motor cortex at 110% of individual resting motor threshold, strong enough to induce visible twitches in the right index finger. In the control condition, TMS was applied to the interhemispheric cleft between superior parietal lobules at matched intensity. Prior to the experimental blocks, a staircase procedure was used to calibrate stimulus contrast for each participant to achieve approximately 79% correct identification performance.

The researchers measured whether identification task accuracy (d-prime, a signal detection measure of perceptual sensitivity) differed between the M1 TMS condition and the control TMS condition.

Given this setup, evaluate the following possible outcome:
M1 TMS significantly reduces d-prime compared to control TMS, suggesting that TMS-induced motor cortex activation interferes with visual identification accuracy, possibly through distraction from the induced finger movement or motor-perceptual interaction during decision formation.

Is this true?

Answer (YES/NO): NO